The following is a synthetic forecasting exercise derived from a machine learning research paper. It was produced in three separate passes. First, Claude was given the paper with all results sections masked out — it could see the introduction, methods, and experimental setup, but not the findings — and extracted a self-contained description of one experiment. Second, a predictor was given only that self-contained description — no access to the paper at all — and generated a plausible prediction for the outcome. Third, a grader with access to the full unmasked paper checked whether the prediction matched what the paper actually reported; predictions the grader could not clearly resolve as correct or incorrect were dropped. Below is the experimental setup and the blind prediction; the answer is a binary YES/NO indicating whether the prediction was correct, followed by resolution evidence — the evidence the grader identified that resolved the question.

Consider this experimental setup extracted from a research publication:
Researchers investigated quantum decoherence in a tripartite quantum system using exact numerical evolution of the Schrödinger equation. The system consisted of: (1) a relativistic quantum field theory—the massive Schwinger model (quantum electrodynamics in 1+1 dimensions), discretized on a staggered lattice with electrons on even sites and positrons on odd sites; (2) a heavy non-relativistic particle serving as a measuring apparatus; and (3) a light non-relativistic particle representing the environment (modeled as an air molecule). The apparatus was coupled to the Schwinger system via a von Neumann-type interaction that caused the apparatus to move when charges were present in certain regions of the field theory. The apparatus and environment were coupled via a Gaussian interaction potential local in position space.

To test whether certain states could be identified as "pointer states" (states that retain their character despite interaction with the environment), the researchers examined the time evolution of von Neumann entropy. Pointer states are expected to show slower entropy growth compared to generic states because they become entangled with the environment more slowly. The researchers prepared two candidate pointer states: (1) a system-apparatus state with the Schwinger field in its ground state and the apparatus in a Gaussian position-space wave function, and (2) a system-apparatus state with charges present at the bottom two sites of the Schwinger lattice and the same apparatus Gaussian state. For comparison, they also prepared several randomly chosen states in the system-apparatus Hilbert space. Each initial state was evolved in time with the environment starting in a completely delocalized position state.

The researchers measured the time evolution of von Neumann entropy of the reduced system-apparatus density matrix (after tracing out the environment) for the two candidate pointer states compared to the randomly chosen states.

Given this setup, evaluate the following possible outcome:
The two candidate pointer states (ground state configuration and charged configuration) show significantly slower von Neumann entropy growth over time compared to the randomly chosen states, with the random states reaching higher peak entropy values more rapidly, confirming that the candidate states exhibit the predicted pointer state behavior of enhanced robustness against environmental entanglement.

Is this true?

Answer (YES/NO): YES